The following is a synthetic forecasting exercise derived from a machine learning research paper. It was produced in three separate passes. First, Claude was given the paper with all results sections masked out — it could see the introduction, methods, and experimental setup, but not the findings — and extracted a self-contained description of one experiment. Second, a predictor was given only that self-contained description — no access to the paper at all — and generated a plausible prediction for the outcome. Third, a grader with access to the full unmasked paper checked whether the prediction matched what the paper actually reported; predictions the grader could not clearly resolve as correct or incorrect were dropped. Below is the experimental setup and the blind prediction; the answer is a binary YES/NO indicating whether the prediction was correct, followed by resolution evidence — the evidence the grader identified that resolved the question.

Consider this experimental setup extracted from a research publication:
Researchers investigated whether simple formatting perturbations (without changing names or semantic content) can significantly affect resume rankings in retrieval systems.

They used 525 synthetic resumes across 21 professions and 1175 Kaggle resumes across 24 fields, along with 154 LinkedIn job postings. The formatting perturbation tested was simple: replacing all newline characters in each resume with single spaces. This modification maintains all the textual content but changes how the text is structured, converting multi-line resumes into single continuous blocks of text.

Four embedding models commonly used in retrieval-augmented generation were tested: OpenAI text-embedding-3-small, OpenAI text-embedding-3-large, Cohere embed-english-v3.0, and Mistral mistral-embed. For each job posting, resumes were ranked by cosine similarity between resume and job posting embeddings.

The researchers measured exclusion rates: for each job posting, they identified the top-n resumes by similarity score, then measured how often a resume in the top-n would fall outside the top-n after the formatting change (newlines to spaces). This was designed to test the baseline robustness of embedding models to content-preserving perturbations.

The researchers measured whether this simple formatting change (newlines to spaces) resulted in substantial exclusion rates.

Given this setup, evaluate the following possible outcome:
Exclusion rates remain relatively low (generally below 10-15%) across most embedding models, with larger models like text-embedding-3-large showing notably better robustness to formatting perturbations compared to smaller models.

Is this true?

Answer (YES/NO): NO